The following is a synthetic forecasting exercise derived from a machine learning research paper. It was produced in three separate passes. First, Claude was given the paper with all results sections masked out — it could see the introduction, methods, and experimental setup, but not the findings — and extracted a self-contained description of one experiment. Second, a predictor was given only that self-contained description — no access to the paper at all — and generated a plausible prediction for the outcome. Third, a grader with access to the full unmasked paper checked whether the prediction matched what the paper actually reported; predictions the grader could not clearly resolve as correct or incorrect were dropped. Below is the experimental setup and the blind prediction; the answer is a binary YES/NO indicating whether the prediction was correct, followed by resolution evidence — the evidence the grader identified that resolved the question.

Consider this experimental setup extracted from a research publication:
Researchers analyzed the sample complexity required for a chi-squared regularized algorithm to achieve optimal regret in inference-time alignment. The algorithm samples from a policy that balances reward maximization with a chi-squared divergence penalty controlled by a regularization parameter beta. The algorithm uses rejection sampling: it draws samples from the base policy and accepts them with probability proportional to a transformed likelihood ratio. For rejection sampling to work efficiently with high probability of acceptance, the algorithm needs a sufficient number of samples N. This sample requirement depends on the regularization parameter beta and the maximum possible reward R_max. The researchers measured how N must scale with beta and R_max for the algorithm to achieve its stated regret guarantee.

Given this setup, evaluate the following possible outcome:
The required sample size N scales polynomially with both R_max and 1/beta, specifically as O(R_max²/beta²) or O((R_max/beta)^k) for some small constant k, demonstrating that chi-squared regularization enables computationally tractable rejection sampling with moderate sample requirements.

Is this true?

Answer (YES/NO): NO